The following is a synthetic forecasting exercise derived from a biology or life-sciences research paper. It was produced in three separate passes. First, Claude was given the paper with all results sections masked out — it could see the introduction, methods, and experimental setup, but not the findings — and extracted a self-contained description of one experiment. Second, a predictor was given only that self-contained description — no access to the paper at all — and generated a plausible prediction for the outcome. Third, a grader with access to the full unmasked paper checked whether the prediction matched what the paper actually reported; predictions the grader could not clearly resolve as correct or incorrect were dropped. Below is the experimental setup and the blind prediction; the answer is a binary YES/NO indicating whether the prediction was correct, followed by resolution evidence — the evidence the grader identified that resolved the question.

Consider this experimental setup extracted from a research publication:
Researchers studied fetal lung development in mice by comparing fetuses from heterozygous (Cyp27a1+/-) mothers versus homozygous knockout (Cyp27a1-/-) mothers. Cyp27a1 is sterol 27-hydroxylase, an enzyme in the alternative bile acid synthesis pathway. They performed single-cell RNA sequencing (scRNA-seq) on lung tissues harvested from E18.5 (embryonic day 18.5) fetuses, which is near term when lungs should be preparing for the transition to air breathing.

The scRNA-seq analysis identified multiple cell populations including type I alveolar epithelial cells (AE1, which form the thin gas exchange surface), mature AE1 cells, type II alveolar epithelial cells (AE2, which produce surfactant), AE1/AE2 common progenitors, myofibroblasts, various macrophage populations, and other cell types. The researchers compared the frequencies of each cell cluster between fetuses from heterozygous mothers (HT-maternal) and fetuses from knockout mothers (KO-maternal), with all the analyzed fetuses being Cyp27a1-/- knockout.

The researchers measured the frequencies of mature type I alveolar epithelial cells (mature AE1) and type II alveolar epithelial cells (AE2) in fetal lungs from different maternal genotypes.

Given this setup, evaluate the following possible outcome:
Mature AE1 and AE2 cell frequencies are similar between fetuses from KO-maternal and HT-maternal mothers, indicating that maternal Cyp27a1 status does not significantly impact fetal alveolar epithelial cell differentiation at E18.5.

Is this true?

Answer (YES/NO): NO